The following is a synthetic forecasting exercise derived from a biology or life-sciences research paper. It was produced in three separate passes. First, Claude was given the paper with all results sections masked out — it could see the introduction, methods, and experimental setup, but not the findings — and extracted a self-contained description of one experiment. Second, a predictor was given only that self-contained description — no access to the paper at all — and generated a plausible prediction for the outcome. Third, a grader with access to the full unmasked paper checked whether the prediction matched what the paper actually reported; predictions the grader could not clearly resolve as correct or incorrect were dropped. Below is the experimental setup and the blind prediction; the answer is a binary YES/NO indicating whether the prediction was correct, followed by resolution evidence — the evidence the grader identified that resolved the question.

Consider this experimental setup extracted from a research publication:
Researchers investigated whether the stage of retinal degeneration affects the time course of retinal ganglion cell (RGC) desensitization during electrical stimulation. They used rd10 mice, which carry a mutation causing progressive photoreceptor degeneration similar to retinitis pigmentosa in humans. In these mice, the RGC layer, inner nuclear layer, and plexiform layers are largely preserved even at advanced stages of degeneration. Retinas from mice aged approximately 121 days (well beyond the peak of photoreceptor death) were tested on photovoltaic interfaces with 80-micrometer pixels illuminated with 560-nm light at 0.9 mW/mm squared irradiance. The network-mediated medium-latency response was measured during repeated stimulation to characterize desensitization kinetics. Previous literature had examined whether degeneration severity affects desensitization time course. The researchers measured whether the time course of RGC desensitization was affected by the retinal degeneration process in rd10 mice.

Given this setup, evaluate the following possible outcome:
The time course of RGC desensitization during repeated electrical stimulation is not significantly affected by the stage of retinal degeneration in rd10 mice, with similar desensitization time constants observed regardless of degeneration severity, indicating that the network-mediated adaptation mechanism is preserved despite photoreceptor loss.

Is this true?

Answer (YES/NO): YES